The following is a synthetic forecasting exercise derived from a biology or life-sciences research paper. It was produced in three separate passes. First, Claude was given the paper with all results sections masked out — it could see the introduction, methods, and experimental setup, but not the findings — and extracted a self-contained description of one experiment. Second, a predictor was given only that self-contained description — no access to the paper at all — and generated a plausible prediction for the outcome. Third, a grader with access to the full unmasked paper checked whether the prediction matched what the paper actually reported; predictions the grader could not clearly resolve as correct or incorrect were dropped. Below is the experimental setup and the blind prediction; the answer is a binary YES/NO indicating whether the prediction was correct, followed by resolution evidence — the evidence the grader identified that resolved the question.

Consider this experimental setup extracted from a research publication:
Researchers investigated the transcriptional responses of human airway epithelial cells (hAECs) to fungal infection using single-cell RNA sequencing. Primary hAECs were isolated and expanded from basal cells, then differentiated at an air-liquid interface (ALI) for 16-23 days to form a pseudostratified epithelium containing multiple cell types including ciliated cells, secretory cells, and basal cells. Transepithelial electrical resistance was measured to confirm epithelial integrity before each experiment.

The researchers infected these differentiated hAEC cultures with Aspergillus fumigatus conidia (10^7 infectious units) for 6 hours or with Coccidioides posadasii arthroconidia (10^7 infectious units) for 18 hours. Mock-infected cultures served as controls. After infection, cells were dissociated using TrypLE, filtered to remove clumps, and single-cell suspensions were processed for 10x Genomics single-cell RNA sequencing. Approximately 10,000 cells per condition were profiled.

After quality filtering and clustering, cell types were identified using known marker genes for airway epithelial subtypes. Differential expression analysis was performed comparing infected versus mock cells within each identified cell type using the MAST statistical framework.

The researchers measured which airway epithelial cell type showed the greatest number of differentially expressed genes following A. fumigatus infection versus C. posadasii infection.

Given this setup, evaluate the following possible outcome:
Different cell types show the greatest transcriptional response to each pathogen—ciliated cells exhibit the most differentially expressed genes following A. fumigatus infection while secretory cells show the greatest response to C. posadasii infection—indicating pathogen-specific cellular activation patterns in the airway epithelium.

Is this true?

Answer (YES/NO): YES